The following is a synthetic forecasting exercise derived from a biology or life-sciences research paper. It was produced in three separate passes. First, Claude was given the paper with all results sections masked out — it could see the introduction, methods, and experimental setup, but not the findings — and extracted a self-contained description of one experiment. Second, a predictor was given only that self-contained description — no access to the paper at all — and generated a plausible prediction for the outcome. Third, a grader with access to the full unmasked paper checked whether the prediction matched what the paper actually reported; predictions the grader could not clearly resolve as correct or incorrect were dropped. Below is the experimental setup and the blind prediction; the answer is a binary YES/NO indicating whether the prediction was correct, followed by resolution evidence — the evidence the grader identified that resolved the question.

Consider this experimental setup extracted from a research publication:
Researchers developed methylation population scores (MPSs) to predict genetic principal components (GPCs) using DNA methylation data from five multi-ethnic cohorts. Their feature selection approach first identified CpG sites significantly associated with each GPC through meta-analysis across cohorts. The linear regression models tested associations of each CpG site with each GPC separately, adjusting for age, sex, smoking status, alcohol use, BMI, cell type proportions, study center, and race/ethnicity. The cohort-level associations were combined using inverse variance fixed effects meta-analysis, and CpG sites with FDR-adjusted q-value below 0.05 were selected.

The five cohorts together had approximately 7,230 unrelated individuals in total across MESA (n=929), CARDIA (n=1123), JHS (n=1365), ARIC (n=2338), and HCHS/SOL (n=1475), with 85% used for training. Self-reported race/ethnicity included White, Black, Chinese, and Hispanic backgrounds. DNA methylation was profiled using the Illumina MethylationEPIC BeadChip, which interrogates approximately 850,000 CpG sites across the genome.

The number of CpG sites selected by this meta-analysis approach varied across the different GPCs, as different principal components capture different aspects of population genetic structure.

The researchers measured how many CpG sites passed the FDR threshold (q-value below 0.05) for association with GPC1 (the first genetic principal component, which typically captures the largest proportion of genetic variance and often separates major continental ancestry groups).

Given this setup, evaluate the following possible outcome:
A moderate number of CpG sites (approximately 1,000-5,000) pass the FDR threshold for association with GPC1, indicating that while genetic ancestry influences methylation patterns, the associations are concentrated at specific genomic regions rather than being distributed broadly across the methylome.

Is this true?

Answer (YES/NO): NO